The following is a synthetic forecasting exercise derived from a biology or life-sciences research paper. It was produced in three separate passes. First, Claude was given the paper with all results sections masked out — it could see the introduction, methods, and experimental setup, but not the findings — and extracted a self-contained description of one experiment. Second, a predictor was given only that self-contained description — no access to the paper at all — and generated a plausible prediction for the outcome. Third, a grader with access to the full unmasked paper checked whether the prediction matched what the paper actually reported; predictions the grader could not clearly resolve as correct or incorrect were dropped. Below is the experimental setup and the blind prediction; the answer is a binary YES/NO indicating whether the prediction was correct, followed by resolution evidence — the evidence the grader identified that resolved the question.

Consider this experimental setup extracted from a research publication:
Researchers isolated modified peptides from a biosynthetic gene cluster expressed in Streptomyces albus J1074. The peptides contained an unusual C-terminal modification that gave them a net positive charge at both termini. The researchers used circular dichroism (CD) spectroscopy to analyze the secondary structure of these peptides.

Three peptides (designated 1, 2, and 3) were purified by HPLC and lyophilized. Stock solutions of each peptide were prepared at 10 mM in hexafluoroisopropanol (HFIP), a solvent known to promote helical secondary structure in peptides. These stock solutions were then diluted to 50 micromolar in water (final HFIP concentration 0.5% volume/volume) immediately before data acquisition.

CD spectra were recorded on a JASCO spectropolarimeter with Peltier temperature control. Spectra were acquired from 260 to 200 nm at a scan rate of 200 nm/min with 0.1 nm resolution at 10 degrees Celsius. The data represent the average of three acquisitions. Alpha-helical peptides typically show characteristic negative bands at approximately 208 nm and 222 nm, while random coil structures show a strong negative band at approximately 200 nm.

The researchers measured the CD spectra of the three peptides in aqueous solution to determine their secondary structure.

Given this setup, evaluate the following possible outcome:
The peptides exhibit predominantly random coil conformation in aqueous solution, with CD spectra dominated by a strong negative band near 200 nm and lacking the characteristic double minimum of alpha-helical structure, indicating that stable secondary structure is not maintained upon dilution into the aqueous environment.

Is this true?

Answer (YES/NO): NO